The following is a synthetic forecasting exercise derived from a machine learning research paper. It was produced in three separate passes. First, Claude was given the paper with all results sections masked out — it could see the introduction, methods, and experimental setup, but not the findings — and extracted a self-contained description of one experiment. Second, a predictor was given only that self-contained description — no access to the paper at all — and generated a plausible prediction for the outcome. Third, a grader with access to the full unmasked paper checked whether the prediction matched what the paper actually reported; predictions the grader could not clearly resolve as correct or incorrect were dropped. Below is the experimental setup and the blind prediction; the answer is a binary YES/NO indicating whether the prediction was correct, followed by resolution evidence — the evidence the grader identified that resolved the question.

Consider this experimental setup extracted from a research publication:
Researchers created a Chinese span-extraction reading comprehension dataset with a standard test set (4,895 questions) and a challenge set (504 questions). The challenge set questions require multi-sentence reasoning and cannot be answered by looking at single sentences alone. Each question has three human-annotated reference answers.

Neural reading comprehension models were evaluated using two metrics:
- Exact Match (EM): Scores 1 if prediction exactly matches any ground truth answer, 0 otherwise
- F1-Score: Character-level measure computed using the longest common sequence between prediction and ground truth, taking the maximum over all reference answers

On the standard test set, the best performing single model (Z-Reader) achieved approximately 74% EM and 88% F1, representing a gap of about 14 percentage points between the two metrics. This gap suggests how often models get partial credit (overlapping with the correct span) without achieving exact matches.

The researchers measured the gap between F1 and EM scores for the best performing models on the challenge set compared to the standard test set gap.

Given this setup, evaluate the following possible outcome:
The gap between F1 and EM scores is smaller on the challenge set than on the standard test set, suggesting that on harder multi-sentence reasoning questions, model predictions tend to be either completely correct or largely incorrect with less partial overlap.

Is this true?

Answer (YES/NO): NO